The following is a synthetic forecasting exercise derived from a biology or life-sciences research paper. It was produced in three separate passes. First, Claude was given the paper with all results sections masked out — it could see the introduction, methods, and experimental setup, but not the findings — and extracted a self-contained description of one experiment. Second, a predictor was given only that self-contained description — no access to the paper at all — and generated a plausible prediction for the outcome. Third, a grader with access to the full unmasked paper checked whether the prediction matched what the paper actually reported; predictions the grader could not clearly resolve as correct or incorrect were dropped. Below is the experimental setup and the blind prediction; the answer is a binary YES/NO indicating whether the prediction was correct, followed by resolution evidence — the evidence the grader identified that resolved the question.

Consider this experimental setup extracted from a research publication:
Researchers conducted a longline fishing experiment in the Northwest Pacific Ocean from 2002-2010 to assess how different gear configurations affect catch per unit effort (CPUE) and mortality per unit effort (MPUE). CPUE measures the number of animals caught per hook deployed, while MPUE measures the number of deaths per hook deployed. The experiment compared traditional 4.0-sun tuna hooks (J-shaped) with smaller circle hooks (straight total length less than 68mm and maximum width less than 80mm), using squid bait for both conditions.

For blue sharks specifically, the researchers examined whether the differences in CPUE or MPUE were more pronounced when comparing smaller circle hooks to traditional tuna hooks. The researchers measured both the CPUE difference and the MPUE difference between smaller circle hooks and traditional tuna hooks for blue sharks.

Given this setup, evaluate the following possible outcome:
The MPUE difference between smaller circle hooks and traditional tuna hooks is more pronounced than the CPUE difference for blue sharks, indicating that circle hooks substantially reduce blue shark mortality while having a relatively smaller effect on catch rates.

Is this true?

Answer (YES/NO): NO